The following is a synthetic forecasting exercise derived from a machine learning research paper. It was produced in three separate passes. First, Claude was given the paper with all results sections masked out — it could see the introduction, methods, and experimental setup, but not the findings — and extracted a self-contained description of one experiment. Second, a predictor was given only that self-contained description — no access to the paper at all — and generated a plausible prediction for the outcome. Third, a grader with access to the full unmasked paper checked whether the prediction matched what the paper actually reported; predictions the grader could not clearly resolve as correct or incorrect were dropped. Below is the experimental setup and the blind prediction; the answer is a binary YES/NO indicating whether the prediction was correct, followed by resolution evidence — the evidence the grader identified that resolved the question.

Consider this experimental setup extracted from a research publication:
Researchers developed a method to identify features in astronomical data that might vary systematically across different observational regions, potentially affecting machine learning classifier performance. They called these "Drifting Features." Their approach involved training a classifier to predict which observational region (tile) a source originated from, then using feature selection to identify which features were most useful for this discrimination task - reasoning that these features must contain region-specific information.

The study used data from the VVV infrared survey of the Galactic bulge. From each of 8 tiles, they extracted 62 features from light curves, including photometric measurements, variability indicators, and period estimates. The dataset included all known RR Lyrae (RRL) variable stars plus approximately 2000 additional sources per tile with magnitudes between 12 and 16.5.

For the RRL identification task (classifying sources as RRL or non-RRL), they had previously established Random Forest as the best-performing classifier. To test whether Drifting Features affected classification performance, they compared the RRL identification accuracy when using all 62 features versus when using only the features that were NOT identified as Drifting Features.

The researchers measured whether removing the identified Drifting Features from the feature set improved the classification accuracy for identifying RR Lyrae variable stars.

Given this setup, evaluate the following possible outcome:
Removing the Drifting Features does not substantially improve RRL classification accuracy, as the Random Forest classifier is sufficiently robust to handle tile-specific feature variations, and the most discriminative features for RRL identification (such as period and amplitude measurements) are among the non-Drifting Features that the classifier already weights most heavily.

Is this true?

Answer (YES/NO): YES